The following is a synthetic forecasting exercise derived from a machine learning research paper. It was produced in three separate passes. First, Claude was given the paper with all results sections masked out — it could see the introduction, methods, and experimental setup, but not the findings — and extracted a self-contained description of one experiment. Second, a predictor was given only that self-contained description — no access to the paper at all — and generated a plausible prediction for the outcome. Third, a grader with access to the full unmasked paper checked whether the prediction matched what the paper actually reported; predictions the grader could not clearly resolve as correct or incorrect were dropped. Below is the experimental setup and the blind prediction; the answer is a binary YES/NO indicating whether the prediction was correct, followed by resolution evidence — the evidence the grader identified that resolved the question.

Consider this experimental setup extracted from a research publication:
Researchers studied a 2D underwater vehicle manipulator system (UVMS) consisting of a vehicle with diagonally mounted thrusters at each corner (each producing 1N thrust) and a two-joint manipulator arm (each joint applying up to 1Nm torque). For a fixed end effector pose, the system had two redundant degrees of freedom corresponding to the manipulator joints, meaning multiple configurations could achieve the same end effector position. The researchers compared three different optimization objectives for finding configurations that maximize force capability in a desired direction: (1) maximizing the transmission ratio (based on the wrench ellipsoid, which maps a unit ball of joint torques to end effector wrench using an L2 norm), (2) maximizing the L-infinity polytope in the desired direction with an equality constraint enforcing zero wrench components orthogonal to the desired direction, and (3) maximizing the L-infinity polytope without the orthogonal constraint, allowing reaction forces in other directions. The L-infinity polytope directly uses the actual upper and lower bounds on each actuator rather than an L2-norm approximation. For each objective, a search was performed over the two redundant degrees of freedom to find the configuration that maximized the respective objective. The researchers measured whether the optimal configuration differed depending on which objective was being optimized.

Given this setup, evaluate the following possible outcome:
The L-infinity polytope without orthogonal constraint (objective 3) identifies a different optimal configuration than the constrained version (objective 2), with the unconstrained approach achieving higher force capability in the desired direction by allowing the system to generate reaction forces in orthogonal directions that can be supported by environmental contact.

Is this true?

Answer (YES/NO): YES